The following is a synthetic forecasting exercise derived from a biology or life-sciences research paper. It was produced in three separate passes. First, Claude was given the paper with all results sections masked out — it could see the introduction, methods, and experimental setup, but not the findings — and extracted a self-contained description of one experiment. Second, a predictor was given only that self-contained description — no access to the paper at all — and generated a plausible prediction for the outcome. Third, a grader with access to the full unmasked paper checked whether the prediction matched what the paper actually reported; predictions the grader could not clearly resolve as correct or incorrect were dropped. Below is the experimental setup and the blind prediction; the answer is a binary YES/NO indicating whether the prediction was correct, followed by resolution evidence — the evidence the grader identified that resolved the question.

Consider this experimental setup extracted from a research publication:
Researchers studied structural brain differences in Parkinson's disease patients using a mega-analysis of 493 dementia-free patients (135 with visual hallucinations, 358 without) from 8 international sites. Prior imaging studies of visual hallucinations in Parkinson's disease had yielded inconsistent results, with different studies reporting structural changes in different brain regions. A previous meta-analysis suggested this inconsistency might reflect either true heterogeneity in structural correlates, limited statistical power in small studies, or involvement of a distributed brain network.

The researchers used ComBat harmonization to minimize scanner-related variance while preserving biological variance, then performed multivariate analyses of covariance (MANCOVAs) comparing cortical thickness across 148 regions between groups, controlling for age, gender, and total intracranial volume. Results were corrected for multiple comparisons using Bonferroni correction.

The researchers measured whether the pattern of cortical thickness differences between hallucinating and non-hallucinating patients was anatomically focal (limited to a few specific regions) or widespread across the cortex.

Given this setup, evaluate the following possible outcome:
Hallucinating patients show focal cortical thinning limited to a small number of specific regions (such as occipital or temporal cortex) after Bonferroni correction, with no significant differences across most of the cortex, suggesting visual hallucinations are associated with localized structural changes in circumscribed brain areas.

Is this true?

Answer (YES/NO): NO